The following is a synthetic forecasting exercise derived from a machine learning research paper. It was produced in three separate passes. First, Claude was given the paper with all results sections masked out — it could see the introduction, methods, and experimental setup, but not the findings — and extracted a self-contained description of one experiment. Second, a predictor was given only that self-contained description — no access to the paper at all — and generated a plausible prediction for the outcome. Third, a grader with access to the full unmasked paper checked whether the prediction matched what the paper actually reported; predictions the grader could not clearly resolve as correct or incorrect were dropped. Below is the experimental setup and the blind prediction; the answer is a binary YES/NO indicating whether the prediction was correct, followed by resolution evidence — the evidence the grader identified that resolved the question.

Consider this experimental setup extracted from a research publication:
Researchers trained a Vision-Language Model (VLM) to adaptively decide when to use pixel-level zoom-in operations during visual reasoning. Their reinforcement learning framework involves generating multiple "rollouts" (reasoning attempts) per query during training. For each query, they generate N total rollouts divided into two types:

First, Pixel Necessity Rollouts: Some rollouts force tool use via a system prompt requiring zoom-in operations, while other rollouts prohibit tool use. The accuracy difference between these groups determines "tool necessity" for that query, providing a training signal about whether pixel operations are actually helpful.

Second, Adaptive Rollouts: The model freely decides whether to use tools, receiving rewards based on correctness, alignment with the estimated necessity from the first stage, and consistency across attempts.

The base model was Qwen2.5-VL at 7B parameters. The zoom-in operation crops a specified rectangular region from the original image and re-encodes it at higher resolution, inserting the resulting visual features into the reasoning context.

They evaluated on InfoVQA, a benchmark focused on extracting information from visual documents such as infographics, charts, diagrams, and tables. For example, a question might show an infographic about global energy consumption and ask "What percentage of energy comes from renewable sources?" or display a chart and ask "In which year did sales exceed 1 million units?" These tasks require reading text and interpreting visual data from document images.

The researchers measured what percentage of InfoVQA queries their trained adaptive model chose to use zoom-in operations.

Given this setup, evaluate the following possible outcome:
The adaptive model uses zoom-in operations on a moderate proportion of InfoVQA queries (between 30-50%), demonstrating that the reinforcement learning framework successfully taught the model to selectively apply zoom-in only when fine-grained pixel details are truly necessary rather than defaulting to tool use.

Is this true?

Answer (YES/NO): NO